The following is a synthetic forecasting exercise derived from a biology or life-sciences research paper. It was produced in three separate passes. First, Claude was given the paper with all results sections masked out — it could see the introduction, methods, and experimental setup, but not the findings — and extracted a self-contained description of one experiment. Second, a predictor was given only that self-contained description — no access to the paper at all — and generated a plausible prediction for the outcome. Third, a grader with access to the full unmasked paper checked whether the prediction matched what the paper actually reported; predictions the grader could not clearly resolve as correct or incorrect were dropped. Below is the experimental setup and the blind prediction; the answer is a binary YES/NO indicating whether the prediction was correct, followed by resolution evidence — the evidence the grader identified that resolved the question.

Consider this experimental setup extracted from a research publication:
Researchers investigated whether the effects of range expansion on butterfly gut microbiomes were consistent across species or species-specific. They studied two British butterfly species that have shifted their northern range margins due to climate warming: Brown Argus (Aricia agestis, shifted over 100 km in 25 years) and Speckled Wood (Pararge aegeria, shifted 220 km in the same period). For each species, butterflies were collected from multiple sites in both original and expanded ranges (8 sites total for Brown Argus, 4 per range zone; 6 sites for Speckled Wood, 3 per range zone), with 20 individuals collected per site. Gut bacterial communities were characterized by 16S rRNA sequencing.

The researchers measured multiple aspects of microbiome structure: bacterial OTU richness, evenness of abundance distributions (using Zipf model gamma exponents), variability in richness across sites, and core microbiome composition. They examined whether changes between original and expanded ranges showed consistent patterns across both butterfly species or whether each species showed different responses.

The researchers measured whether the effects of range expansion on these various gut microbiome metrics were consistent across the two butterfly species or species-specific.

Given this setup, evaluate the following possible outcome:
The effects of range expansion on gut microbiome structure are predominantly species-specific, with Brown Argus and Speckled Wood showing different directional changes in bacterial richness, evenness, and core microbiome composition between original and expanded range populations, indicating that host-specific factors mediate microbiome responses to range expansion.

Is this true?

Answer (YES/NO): NO